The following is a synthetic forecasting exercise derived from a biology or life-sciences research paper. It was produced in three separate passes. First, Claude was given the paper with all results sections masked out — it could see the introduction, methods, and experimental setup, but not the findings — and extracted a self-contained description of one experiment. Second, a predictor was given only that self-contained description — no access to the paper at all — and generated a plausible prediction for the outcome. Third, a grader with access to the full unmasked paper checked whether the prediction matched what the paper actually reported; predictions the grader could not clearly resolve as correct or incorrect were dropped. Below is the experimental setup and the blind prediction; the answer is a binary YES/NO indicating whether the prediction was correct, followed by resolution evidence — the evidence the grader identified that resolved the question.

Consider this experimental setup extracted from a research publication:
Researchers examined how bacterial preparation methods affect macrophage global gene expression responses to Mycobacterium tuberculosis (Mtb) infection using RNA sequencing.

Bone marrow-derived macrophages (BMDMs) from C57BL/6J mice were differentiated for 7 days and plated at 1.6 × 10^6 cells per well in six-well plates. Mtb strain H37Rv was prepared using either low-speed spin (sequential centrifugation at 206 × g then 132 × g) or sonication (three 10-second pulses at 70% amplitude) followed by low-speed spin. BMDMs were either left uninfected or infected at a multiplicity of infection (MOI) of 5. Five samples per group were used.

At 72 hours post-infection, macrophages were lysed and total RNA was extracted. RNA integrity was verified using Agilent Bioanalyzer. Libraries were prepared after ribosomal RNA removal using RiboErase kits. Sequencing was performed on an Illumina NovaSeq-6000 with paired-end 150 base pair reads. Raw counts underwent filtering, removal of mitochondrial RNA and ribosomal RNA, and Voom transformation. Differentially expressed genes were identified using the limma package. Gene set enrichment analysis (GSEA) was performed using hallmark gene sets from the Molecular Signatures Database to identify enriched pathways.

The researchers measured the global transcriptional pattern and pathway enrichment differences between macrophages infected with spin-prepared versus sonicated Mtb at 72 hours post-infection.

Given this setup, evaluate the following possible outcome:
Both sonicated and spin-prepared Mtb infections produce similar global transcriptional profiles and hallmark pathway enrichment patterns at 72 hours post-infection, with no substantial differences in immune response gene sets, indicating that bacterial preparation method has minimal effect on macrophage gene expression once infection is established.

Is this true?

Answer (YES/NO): NO